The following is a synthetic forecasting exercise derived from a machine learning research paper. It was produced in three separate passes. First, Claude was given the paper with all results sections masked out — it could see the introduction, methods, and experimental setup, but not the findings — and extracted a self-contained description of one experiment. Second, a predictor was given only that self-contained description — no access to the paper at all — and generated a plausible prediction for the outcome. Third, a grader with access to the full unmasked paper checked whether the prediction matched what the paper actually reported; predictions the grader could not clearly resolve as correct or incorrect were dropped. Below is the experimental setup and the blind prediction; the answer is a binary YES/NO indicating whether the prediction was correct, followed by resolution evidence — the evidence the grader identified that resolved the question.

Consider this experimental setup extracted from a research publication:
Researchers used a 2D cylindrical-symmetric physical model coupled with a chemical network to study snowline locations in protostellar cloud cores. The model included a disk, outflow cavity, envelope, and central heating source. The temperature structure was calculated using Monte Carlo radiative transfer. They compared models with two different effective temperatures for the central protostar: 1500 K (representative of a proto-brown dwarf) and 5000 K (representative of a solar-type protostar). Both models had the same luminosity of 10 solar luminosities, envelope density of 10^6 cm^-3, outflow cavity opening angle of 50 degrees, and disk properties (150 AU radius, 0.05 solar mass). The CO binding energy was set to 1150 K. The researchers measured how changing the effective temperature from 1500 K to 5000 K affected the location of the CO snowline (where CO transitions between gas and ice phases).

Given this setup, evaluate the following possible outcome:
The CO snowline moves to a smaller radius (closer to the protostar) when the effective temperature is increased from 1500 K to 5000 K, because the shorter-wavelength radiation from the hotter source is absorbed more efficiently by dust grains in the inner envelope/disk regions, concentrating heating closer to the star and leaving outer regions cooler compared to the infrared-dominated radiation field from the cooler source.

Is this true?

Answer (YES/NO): NO